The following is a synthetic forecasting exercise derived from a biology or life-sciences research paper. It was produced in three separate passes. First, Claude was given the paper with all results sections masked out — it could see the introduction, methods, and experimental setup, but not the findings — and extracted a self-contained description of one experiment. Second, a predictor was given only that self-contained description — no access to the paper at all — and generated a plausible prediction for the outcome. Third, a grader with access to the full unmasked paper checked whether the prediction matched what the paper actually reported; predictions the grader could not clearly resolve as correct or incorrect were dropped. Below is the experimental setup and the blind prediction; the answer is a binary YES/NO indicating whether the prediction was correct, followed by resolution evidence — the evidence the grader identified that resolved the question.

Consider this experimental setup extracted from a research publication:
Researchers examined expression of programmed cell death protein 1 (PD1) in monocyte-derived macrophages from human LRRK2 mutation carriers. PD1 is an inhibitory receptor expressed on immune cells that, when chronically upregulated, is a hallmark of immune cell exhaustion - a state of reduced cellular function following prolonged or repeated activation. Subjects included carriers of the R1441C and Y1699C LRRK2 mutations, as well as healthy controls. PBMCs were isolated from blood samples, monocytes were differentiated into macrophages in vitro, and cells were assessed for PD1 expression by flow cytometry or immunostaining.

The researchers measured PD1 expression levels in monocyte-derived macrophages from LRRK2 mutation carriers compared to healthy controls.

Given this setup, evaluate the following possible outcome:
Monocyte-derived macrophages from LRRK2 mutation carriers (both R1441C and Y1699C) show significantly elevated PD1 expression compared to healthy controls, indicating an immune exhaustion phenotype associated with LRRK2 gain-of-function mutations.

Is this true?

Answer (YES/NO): YES